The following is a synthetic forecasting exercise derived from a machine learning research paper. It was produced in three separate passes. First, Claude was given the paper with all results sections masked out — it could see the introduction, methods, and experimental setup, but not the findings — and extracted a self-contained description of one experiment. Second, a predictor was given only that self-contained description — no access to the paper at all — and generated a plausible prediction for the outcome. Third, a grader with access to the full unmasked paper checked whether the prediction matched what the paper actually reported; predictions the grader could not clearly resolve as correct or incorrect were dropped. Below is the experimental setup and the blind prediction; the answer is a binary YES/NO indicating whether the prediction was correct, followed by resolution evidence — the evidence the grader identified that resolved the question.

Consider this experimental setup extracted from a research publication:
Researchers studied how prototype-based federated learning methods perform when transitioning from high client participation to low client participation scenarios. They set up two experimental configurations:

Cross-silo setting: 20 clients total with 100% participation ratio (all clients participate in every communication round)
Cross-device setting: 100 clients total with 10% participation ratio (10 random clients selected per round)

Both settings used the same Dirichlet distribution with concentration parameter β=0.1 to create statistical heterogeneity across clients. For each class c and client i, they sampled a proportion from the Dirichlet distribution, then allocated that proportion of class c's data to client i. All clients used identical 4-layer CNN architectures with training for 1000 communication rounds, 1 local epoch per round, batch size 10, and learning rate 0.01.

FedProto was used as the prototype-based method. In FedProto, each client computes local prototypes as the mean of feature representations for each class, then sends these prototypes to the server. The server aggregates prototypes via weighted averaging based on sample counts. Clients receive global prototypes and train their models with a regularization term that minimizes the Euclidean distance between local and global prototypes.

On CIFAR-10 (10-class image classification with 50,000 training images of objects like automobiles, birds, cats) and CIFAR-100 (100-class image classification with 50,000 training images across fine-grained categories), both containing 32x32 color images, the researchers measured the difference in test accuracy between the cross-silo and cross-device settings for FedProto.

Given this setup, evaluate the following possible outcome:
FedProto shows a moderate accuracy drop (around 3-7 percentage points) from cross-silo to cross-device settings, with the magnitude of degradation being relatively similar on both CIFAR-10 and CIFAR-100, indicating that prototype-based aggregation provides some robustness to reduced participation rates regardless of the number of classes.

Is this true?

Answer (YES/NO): NO